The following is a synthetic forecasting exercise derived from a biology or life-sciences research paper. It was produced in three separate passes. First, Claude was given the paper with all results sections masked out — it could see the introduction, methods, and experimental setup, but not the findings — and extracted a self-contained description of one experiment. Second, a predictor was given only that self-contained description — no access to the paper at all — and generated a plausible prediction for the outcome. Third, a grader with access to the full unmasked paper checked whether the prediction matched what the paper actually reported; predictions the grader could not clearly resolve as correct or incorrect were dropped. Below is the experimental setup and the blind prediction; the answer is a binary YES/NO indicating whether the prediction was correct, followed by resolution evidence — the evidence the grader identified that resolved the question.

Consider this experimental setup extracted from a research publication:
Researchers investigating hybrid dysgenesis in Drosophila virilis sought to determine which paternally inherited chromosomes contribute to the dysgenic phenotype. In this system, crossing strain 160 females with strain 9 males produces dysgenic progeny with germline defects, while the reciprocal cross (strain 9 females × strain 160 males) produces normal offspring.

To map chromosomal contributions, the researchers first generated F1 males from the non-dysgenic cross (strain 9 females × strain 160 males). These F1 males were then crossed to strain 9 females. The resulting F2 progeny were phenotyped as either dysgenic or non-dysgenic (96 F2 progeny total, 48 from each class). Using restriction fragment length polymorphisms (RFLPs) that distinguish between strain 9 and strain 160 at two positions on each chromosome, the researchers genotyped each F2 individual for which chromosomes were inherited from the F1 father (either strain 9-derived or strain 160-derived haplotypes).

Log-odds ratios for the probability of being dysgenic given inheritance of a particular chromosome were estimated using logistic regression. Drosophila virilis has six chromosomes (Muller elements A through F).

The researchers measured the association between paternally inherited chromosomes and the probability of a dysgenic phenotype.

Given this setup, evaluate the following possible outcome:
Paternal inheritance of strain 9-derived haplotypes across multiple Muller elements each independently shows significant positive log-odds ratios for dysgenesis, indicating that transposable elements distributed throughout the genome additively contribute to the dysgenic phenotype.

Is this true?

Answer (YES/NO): NO